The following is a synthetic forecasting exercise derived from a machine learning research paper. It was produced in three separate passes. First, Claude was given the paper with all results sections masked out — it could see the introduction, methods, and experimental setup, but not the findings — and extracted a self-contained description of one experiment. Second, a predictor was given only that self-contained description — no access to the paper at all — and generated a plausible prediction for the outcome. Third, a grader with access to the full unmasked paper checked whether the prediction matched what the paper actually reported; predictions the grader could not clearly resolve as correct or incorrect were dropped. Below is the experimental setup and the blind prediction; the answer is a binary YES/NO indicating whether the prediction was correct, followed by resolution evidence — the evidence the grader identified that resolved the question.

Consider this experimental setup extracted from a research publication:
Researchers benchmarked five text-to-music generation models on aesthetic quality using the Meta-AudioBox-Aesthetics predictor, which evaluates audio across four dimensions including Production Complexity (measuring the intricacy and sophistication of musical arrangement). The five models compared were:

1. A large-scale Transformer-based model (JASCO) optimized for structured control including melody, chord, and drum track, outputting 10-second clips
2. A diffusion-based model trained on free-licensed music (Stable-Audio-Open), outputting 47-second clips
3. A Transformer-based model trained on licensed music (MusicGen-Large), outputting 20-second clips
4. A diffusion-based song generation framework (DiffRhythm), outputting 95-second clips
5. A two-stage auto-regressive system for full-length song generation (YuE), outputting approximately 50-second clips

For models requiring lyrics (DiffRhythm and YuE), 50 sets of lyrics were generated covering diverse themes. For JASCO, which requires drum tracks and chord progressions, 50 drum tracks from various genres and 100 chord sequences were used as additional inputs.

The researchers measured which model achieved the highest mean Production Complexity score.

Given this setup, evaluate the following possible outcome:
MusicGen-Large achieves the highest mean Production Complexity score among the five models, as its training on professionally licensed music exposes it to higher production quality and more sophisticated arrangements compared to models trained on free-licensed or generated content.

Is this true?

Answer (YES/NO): NO